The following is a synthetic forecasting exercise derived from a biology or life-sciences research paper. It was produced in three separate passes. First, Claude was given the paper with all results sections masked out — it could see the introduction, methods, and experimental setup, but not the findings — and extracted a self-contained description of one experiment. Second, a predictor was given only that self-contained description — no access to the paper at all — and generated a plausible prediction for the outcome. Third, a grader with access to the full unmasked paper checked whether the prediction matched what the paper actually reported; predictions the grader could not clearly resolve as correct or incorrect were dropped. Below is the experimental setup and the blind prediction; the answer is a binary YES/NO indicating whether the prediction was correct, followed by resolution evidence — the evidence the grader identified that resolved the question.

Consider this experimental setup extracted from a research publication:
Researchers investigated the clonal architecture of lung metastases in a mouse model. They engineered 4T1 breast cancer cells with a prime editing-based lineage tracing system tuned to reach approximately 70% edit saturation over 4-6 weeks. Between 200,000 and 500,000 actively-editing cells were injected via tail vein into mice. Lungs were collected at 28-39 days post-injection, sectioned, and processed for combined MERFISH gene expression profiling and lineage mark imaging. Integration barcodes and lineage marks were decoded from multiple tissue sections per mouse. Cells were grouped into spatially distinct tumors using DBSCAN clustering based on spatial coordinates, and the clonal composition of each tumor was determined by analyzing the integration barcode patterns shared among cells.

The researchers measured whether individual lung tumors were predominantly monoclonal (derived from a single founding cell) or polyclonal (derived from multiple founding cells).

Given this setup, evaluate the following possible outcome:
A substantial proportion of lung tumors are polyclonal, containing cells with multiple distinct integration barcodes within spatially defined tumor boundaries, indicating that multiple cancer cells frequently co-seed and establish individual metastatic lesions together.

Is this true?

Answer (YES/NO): NO